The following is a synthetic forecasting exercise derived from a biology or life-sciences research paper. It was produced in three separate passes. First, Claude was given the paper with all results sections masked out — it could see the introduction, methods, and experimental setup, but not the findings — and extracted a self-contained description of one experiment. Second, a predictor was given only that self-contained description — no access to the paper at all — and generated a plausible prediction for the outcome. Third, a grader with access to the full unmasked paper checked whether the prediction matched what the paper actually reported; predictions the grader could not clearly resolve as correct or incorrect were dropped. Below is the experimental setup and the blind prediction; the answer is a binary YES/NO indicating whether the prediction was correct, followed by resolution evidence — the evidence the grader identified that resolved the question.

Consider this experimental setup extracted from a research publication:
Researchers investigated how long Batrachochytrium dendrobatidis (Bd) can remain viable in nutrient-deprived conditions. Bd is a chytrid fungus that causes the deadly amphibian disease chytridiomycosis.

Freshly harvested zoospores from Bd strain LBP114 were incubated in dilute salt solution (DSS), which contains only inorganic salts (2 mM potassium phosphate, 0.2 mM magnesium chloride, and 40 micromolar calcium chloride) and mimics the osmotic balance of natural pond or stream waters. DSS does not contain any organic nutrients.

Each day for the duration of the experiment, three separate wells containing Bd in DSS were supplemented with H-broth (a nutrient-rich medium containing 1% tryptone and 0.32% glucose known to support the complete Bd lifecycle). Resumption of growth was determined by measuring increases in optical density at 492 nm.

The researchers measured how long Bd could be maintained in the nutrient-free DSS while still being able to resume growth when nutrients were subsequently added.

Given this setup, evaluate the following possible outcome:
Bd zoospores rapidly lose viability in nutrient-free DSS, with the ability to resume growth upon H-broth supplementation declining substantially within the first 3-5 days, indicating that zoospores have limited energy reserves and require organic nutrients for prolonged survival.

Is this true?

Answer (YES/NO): NO